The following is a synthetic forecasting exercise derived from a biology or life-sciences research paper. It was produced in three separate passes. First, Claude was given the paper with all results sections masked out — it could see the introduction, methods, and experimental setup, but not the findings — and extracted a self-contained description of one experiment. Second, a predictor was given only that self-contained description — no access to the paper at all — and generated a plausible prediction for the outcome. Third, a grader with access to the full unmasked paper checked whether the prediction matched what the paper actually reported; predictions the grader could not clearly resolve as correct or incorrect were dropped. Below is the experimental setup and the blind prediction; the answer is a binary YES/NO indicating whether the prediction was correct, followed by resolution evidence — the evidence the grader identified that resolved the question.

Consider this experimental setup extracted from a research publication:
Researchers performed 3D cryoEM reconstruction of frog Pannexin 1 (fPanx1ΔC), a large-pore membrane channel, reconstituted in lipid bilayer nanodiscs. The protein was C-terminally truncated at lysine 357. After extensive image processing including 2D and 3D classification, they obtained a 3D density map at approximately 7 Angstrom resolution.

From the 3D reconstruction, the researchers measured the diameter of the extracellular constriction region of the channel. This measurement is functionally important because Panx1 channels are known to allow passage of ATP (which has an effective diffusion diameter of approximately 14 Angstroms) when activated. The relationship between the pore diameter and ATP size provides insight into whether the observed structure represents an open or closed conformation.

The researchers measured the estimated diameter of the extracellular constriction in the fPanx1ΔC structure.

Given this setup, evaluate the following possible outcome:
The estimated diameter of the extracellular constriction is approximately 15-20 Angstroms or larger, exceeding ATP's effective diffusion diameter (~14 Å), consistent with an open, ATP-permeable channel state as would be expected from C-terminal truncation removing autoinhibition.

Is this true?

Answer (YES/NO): NO